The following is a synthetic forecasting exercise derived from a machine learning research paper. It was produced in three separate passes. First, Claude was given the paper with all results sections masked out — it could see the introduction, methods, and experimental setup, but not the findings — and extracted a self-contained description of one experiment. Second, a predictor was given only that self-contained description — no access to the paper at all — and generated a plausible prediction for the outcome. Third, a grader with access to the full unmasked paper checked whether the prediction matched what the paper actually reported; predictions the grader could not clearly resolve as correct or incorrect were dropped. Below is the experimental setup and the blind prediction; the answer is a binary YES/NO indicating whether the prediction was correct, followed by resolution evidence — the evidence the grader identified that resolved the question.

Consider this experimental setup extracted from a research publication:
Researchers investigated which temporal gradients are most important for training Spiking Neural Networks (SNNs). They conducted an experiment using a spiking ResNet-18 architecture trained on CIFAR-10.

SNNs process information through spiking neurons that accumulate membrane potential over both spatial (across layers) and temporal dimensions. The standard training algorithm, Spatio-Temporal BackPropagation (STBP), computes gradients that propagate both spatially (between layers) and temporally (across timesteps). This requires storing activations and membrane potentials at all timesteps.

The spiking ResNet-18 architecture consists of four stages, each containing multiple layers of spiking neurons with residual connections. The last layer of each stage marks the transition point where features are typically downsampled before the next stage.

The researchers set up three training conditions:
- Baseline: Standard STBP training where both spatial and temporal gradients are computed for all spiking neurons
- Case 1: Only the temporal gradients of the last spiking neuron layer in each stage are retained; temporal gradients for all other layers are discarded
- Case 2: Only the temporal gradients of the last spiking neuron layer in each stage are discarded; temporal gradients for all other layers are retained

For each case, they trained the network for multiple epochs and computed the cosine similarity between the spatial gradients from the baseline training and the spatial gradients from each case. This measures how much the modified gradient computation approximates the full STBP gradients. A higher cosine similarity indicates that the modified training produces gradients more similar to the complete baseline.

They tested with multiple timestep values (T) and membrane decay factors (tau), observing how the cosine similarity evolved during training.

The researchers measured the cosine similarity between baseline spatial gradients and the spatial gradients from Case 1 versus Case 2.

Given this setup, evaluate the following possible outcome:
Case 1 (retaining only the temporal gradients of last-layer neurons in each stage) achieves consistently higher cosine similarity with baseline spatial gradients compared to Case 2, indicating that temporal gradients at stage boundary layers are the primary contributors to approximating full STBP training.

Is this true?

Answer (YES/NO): YES